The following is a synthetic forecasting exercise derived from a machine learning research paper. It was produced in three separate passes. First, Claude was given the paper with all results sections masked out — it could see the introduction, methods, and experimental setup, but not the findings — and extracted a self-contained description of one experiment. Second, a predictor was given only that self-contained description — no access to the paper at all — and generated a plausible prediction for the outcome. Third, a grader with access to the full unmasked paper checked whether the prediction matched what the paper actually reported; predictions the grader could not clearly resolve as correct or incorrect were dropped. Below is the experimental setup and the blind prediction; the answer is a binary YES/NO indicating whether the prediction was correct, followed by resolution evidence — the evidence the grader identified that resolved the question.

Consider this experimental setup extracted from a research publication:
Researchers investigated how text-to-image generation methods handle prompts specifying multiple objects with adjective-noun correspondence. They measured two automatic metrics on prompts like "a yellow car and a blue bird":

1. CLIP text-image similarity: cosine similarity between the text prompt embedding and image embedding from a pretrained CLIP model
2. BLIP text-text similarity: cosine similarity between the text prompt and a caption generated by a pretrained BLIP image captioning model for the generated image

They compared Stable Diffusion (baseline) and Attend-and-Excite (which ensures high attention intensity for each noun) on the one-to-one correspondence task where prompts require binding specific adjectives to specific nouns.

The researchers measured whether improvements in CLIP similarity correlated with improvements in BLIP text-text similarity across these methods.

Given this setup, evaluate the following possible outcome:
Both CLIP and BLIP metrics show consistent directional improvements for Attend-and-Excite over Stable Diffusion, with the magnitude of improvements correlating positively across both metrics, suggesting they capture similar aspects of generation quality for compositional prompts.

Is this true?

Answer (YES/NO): YES